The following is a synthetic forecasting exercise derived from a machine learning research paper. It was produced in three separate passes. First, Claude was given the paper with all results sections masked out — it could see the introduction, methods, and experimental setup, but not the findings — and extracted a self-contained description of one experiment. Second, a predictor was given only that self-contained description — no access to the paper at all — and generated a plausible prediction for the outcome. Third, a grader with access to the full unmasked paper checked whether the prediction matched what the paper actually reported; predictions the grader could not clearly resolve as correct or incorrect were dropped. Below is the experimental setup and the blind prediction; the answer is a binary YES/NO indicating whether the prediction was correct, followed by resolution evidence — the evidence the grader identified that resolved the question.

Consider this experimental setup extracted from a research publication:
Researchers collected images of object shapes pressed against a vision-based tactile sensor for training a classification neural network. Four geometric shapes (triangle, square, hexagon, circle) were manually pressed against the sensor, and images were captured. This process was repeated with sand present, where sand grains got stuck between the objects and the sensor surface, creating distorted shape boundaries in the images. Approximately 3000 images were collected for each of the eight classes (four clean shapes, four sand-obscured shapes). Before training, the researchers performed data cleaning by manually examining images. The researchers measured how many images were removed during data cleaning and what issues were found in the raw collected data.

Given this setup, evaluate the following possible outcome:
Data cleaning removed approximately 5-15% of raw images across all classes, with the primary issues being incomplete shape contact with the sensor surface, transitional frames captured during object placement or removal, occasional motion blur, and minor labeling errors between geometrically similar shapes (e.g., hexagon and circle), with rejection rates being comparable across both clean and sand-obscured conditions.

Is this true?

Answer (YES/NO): NO